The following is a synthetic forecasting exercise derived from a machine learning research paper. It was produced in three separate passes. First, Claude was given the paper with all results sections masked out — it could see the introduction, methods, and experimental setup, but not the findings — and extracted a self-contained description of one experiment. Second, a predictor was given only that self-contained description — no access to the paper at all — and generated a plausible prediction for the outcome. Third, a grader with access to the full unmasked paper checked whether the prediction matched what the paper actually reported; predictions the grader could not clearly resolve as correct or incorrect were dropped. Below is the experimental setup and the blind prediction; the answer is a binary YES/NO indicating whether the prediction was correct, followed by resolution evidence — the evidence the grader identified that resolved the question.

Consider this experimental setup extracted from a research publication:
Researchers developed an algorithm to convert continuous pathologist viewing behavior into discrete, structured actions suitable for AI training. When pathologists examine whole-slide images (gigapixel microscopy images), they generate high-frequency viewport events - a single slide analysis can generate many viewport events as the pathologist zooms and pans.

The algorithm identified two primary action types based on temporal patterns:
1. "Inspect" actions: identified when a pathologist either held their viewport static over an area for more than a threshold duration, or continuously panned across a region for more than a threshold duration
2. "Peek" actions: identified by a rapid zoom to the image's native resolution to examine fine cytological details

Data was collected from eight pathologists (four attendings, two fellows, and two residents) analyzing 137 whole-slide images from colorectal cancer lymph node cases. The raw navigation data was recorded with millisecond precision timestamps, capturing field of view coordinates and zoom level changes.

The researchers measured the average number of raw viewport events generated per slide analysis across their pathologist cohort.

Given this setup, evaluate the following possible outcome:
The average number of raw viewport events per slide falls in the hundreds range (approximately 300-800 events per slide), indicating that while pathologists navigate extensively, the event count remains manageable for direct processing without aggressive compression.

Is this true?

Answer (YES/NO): NO